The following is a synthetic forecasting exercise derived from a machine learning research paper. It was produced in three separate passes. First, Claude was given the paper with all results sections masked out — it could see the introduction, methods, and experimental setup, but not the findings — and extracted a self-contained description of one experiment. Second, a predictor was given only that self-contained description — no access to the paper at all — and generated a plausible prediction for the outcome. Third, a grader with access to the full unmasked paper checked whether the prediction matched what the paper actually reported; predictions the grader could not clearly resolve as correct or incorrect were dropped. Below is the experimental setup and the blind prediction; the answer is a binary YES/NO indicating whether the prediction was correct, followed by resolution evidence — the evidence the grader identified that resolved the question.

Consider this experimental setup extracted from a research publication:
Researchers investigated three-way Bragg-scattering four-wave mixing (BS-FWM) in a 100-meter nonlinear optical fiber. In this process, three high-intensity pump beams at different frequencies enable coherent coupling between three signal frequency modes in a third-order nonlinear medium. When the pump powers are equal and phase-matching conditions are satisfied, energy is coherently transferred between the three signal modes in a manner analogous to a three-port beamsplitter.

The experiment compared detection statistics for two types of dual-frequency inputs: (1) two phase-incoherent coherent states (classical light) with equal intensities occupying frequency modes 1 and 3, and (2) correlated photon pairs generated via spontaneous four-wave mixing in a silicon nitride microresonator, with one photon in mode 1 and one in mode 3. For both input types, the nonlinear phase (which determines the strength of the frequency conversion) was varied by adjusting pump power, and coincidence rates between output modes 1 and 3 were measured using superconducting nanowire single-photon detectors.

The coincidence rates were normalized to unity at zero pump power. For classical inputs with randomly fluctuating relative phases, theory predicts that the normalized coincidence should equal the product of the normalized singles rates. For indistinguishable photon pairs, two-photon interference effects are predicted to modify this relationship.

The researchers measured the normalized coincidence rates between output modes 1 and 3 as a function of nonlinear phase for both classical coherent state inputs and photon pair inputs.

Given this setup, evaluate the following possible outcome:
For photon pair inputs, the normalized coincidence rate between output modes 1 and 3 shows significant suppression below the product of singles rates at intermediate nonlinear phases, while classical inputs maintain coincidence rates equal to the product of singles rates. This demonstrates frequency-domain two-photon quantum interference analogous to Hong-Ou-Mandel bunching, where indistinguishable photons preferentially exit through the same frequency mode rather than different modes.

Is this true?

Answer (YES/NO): YES